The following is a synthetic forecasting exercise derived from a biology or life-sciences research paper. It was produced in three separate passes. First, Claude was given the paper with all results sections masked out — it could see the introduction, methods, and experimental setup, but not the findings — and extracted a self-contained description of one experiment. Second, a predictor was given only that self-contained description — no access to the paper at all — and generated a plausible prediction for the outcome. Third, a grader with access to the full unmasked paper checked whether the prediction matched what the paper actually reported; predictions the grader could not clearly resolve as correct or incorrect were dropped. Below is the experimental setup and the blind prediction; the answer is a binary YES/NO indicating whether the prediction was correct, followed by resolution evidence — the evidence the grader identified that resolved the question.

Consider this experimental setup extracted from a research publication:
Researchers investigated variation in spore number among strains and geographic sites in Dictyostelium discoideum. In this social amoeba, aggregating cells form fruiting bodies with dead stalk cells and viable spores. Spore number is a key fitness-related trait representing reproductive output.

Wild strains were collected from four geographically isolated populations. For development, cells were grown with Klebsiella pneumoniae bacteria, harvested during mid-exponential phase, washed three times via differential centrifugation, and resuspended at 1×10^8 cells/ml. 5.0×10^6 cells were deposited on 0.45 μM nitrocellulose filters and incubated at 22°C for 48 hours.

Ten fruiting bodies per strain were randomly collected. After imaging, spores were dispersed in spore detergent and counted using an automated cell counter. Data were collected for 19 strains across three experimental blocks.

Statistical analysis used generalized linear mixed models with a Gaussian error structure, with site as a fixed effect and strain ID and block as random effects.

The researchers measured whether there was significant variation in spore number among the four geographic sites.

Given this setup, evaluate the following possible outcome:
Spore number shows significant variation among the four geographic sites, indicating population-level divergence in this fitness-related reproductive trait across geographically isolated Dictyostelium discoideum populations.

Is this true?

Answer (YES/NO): NO